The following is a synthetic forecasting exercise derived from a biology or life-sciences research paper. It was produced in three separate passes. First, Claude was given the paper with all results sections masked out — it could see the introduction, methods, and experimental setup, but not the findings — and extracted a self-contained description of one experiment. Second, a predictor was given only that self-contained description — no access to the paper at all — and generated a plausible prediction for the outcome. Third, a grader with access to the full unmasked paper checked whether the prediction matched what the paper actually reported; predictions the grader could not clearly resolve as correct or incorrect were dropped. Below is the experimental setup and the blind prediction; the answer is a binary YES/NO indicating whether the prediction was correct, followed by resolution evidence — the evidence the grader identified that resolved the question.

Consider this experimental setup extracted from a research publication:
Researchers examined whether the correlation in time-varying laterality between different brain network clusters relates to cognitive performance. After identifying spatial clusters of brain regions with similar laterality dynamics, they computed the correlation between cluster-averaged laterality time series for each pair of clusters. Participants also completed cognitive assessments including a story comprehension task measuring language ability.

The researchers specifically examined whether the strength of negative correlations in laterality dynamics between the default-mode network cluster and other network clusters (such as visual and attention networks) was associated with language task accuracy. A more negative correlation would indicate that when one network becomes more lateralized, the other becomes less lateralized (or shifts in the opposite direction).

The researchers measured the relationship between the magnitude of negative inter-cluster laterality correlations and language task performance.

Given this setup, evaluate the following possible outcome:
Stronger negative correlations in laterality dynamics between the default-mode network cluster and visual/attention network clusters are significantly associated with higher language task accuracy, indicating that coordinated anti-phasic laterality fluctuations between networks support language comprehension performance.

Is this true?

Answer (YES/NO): NO